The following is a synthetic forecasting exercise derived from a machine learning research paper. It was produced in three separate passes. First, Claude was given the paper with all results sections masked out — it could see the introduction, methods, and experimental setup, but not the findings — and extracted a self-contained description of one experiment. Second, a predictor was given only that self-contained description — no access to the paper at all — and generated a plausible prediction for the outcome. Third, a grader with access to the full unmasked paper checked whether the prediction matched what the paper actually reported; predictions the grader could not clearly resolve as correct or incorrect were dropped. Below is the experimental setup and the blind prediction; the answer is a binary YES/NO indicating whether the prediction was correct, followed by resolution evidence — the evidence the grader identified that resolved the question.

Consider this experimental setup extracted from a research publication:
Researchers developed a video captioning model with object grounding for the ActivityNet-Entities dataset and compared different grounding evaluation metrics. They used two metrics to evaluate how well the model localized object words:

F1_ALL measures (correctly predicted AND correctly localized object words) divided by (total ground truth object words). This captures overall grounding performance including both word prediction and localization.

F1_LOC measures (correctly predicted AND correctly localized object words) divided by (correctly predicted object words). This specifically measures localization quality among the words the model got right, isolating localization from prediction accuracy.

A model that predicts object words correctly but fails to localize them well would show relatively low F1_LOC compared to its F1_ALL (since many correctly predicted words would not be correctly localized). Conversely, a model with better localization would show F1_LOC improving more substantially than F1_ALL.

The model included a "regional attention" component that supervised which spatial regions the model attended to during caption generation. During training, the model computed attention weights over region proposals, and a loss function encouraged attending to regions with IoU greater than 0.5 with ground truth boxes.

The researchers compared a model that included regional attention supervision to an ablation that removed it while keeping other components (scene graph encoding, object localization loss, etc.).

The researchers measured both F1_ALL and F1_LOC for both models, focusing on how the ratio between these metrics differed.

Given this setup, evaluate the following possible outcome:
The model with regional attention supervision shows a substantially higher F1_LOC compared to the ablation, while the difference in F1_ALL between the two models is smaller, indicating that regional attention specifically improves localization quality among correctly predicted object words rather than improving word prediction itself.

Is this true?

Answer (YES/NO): YES